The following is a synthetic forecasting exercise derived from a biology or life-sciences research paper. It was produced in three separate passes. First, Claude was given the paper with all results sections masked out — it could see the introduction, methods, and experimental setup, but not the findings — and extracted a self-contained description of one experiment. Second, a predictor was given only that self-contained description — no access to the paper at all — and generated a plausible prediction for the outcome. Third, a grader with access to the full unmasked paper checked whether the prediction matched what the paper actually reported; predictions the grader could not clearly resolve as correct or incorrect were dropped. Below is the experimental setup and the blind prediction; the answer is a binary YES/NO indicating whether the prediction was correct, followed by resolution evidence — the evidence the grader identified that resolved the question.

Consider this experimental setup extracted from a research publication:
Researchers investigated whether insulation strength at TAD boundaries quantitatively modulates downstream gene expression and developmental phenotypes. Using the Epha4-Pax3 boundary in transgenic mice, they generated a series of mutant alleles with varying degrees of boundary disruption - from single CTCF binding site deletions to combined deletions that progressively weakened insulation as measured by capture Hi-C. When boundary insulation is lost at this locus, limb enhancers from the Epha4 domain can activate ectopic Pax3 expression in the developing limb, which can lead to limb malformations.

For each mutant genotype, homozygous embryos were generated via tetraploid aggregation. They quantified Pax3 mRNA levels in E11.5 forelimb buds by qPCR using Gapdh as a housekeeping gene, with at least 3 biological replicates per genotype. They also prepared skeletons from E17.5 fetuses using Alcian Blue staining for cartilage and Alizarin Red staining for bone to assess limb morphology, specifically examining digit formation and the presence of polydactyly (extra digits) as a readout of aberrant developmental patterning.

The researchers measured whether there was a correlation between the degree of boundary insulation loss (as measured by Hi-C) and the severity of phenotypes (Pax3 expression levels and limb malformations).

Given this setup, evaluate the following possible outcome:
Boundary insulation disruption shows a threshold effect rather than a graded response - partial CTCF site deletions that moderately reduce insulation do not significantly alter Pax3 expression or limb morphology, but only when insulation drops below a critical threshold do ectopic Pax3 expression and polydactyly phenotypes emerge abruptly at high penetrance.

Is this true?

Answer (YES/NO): NO